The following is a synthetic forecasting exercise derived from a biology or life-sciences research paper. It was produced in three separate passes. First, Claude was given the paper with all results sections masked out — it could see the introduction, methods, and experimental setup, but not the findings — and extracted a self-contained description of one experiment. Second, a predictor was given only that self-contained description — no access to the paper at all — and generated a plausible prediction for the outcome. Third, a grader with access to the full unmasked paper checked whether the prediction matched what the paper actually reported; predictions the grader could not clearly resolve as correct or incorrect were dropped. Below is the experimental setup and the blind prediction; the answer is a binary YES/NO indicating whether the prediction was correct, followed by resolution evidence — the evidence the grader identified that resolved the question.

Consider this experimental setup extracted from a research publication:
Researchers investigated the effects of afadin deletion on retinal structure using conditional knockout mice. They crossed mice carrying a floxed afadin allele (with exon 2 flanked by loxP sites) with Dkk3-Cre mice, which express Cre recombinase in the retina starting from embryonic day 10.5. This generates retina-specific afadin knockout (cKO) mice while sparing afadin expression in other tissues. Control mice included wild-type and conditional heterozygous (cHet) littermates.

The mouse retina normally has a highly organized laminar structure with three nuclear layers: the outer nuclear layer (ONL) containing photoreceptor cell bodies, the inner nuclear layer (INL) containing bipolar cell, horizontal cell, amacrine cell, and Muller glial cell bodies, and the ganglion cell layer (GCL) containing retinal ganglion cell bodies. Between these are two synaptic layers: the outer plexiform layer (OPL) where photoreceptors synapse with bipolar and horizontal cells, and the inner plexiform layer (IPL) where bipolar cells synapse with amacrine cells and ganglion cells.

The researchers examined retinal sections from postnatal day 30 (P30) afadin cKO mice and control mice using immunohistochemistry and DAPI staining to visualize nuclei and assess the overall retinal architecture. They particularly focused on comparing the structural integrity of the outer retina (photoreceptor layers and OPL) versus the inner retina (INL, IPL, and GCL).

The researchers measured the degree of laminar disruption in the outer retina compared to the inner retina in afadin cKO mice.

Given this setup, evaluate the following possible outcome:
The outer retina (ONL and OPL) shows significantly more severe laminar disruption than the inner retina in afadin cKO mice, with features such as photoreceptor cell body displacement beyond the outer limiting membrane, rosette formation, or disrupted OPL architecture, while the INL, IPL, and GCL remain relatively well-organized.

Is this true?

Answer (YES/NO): NO